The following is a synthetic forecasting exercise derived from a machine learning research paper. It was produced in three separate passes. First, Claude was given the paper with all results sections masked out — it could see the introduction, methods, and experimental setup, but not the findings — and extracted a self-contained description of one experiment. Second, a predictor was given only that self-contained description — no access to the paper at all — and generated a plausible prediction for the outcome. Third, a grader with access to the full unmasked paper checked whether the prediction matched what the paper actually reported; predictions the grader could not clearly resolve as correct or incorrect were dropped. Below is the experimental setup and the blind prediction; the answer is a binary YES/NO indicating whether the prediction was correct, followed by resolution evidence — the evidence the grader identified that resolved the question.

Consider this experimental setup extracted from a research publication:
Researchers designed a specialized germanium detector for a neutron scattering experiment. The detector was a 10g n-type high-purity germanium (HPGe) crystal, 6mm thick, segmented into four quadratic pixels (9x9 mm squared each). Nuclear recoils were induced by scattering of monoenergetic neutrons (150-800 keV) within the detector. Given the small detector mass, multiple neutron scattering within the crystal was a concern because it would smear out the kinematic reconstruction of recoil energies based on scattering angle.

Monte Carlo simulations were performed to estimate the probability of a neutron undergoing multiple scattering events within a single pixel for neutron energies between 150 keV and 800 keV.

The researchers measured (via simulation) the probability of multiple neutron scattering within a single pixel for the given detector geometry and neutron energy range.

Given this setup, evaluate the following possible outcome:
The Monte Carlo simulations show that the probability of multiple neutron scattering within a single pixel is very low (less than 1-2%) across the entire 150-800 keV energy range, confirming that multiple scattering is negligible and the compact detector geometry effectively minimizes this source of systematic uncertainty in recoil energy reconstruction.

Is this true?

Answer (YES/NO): NO